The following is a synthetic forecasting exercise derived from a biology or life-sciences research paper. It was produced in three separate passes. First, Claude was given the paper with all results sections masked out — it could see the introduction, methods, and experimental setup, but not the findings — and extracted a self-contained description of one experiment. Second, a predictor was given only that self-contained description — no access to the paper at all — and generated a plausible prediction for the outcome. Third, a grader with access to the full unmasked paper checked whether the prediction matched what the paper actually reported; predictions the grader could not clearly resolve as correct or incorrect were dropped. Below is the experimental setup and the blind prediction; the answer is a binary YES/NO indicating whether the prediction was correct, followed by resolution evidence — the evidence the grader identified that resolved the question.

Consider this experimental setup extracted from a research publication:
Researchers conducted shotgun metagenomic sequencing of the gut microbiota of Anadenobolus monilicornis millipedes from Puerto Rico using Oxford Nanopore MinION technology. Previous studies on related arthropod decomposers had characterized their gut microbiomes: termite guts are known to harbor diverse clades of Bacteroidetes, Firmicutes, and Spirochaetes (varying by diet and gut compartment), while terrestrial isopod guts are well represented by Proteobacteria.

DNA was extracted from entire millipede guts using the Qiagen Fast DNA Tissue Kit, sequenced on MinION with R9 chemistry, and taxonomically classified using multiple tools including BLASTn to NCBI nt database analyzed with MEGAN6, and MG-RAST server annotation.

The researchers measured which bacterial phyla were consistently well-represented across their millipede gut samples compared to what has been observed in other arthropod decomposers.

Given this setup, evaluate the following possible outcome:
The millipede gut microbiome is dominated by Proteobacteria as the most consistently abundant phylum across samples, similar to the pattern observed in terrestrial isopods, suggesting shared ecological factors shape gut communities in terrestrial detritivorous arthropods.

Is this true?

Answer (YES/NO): NO